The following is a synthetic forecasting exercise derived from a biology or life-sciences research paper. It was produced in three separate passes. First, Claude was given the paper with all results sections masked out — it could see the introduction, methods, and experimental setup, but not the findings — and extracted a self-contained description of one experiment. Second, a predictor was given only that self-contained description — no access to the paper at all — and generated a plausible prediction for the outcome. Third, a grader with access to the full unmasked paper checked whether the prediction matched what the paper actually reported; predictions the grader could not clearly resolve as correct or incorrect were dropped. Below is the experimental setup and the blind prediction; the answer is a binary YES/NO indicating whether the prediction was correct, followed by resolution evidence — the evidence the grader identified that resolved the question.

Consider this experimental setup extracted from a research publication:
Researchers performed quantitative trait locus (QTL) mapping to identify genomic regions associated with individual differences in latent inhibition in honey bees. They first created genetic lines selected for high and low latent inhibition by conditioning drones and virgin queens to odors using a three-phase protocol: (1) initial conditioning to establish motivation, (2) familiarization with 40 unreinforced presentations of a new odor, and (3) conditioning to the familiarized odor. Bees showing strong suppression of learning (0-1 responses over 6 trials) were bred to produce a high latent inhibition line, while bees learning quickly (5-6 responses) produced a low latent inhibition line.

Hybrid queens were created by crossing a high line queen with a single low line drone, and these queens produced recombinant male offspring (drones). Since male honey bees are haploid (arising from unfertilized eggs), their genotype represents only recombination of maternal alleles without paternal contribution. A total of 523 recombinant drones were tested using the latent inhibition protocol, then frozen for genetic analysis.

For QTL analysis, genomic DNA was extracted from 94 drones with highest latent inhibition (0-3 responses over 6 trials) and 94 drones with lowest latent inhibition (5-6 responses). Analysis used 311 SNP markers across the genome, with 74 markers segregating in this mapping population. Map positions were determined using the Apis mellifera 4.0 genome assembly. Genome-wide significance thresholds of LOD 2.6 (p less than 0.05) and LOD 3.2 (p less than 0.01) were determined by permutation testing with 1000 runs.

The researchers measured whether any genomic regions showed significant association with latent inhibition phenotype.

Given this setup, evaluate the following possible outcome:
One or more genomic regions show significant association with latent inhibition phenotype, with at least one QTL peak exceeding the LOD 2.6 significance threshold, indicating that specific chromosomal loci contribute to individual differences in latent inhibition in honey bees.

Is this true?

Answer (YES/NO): NO